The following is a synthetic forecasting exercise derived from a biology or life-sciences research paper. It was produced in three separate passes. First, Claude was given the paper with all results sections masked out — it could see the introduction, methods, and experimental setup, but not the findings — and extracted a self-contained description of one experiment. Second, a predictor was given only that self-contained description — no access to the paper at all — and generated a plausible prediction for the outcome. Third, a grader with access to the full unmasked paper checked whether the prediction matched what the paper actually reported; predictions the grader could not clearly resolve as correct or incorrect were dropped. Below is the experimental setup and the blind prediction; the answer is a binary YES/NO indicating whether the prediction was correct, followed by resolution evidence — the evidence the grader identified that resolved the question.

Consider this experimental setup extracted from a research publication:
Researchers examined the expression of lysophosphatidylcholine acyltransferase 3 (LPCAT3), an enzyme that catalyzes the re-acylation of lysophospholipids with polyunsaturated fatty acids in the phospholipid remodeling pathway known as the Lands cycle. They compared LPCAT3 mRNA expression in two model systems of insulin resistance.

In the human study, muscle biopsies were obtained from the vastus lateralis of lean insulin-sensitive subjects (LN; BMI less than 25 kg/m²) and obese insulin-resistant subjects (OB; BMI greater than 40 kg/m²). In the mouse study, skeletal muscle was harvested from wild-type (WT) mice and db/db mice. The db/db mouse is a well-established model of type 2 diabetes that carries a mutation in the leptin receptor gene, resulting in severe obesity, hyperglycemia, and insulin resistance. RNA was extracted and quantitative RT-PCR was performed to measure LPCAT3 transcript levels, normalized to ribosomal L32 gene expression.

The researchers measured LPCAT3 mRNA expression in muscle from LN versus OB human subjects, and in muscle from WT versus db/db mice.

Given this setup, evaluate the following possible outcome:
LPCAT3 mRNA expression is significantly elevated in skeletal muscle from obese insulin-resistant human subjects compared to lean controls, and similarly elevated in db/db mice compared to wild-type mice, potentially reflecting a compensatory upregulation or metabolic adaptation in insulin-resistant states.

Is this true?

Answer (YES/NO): YES